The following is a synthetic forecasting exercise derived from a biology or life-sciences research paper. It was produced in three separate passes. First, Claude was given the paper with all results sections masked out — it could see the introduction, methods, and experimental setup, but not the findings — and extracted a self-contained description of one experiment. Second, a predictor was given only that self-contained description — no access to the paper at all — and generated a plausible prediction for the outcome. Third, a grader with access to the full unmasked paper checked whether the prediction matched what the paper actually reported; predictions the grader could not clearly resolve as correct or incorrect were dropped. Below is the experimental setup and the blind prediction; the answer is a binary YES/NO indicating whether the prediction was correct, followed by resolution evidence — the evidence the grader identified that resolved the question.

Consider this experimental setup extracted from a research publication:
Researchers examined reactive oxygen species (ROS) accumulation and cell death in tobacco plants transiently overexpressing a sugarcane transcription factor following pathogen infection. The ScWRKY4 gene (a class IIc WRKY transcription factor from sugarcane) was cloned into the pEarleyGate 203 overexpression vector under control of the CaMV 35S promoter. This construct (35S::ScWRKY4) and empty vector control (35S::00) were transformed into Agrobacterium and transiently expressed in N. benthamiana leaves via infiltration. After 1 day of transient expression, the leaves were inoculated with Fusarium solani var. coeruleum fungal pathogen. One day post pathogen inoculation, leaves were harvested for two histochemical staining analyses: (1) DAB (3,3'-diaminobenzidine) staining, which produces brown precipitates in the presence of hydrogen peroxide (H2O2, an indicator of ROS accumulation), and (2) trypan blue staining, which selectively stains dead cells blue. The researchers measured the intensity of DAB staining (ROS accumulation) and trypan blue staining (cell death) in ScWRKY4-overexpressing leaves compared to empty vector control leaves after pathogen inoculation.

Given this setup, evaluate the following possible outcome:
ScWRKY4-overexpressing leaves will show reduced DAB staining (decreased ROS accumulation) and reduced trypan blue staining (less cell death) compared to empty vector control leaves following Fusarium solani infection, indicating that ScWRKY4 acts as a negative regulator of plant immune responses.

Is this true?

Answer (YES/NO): NO